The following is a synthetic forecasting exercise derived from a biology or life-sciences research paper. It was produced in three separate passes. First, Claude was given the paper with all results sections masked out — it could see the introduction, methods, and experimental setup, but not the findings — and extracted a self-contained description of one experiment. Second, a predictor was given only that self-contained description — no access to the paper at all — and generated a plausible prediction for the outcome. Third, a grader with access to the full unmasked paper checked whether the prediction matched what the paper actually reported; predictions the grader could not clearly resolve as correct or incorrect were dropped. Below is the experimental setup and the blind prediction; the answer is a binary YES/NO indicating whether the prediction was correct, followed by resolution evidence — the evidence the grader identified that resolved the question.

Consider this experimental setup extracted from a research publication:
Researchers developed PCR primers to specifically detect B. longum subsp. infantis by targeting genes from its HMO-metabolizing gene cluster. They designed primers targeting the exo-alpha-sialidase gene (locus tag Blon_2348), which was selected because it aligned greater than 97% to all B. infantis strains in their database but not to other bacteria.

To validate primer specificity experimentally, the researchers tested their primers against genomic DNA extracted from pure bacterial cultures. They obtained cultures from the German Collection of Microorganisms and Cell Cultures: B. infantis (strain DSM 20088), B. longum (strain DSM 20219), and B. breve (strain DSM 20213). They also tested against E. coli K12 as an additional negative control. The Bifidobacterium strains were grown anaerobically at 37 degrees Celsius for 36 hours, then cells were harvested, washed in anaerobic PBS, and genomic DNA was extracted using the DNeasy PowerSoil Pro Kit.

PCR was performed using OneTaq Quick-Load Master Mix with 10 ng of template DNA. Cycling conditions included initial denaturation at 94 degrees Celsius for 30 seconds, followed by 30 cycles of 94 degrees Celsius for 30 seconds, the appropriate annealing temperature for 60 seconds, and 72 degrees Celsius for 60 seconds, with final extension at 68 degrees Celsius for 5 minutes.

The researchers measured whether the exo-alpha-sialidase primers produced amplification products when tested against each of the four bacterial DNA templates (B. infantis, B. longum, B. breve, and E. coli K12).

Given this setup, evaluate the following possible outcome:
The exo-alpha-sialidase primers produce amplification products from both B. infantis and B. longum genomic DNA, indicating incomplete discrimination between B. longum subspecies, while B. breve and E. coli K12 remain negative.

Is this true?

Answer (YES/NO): NO